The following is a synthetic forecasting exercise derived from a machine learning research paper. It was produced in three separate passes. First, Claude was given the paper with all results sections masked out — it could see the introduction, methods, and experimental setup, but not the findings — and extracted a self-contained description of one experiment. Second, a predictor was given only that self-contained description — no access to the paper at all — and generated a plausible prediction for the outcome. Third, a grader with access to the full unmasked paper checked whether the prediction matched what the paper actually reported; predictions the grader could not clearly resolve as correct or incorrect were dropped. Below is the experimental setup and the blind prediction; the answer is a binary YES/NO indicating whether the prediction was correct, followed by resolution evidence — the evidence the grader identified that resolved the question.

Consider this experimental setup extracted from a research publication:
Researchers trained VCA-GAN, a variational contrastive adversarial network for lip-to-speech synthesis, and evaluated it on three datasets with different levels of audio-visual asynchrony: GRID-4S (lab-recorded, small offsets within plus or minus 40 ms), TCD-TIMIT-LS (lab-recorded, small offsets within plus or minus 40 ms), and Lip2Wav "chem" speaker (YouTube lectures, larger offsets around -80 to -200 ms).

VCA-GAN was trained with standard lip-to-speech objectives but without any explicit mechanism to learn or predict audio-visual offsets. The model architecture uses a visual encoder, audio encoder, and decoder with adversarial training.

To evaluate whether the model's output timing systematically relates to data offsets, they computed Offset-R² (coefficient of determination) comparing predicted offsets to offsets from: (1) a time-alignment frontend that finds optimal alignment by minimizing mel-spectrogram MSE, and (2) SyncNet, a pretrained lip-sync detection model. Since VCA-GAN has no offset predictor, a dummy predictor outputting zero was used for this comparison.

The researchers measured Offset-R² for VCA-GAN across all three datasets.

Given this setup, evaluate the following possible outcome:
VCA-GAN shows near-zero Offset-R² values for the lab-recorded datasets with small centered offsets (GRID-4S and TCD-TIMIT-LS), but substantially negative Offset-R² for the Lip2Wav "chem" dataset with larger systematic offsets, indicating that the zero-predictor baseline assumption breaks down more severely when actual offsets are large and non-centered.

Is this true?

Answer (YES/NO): NO